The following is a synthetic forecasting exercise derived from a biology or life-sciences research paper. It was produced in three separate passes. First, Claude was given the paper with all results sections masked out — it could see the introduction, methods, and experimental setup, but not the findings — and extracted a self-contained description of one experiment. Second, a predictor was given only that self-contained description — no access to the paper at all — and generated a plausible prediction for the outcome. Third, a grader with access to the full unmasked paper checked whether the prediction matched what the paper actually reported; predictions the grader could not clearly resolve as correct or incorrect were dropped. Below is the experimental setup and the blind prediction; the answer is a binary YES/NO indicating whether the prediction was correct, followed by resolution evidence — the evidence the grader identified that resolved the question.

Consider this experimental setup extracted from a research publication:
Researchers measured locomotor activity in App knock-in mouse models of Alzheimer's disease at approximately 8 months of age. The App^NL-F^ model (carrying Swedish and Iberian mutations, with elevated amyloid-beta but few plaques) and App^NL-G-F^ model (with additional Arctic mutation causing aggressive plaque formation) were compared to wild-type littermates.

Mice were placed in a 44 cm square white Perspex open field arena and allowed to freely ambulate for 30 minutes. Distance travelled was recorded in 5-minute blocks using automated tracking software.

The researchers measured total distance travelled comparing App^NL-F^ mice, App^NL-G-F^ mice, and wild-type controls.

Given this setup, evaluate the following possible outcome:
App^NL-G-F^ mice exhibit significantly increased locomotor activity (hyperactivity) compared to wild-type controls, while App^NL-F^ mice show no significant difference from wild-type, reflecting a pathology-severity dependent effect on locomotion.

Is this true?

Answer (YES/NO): NO